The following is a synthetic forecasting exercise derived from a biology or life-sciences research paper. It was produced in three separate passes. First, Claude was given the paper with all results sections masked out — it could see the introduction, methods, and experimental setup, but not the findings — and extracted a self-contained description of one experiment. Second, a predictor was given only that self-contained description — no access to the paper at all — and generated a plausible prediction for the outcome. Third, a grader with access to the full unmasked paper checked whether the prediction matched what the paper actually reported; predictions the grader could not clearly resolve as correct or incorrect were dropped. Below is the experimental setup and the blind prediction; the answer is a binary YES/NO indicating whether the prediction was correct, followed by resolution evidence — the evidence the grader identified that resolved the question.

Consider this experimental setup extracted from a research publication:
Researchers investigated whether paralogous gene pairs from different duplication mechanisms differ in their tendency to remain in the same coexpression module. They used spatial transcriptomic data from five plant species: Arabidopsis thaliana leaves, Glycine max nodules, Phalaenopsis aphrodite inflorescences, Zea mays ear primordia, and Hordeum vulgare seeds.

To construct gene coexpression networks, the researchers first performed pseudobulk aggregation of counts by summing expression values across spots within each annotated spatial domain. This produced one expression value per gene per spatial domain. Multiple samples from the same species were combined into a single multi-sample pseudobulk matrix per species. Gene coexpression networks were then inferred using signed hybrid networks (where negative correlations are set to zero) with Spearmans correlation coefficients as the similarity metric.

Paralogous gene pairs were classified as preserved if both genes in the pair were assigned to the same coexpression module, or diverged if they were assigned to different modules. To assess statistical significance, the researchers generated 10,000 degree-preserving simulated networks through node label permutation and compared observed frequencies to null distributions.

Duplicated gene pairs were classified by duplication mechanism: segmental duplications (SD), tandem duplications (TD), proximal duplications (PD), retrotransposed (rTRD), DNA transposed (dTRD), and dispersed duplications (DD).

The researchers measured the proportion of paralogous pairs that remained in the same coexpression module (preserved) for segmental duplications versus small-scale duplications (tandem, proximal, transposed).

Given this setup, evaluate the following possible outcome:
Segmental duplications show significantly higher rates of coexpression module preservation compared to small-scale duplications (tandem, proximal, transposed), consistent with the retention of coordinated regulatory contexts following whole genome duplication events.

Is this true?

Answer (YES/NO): NO